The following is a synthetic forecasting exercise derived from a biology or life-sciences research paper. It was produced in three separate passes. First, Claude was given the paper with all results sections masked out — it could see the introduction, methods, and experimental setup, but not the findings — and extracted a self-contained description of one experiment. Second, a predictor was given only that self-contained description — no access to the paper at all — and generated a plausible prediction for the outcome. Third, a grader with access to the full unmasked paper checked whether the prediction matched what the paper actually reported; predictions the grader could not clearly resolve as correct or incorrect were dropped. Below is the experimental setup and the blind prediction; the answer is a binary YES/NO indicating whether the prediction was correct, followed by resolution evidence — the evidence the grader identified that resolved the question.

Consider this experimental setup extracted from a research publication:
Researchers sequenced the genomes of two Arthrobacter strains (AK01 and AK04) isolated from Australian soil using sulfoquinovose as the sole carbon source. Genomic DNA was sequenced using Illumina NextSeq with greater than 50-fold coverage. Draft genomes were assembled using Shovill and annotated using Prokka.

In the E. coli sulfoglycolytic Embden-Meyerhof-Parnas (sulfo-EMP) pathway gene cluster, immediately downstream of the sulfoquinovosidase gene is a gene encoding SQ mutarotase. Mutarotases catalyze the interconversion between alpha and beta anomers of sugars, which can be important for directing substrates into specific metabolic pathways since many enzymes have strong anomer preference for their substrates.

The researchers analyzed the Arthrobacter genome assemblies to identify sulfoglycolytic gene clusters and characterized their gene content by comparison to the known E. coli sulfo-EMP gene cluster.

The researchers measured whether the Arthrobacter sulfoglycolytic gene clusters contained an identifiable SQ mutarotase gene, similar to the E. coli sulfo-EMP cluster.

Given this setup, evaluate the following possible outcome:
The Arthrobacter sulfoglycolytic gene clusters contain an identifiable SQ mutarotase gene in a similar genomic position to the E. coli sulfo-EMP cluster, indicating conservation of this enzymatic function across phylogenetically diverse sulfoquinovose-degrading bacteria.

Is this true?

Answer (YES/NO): NO